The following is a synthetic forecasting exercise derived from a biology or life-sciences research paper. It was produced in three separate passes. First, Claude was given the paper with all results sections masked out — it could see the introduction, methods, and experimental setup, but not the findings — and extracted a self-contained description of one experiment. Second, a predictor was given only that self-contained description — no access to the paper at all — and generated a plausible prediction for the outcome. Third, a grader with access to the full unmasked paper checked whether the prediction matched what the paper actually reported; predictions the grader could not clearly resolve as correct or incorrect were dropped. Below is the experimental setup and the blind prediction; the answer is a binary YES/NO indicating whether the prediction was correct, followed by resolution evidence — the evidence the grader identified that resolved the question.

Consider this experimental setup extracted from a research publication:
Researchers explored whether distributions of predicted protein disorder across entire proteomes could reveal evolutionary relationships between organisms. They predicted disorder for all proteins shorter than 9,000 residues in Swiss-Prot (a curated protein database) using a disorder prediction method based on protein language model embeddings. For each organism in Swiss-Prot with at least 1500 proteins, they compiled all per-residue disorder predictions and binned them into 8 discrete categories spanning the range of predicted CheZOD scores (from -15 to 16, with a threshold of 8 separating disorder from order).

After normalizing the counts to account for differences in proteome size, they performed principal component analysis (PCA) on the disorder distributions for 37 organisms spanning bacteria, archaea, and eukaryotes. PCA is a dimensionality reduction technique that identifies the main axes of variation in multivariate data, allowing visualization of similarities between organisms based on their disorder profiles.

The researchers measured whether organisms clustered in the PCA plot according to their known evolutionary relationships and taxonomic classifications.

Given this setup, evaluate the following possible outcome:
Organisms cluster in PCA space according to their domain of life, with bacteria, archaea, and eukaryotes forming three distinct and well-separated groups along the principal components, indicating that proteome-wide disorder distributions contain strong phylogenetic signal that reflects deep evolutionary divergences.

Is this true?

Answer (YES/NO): NO